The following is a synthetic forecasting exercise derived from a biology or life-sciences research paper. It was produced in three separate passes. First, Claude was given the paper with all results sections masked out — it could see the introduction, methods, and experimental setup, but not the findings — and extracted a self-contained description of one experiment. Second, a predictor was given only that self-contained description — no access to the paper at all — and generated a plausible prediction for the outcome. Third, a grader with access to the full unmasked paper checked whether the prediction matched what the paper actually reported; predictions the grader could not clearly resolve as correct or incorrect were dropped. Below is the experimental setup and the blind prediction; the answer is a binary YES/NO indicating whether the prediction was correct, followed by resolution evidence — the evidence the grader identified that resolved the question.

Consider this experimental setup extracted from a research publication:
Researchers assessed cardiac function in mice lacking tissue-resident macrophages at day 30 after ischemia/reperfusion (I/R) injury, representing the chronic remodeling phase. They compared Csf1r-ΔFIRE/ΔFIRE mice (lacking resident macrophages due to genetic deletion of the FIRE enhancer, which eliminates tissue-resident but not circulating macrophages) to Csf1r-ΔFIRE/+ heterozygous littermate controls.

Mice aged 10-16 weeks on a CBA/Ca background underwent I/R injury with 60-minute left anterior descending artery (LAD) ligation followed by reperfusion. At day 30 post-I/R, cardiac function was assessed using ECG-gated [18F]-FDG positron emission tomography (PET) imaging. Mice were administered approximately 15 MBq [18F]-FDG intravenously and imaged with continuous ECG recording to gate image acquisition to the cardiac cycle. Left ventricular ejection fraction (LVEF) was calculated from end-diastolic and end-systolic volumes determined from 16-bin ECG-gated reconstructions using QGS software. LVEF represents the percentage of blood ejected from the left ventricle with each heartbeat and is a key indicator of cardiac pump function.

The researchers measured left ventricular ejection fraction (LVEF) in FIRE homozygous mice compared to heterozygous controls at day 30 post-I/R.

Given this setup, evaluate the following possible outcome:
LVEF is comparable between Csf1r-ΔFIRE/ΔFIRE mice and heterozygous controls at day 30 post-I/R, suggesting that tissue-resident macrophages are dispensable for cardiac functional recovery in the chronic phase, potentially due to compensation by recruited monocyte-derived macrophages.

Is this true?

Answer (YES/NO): NO